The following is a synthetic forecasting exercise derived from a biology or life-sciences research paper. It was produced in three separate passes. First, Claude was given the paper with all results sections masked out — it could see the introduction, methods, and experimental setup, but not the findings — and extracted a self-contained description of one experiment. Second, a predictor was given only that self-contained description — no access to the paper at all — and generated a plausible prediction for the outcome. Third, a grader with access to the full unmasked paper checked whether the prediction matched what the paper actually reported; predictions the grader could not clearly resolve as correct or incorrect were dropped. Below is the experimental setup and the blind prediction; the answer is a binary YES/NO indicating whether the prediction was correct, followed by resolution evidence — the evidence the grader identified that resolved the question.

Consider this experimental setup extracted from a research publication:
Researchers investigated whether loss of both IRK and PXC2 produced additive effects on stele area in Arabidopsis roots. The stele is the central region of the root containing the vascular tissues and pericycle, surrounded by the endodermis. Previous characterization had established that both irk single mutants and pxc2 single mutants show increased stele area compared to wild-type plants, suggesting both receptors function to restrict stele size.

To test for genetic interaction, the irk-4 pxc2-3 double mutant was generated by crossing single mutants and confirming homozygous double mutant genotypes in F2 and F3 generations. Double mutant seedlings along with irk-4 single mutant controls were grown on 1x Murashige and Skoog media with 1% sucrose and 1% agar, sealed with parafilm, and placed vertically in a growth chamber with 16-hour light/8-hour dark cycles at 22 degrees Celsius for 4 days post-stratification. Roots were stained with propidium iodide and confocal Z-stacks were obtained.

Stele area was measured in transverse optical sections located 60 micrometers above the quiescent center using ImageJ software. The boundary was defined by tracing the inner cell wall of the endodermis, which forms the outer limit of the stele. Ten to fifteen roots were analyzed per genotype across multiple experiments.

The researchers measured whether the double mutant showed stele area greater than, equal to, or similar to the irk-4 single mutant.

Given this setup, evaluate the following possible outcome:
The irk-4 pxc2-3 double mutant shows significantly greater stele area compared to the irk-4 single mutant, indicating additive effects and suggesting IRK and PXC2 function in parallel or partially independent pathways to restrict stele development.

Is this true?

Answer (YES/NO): YES